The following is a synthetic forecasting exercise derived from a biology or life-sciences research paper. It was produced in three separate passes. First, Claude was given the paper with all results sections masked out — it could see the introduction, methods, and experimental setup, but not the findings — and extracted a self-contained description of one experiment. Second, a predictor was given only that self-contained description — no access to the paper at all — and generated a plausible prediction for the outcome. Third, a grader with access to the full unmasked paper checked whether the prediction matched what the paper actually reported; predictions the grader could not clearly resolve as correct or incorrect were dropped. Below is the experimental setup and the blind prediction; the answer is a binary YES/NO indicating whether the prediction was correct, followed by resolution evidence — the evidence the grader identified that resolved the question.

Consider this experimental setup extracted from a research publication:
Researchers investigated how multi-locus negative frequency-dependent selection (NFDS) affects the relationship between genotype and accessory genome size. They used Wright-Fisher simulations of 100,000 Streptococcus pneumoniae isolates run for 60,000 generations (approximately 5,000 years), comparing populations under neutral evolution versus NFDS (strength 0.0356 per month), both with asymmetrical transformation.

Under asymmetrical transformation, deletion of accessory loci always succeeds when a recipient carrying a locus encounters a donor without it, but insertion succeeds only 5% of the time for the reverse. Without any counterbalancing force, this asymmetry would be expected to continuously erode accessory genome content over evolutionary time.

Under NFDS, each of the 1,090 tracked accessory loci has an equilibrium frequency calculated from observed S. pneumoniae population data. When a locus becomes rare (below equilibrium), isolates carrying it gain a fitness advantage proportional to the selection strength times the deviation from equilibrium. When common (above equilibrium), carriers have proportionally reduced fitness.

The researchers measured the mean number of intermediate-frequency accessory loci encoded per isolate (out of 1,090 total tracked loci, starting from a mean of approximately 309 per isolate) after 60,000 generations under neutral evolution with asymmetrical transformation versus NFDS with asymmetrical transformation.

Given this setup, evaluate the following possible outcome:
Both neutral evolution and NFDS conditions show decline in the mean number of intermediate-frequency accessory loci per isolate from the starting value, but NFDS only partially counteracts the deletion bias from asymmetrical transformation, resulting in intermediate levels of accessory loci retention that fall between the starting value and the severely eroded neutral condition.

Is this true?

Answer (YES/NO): NO